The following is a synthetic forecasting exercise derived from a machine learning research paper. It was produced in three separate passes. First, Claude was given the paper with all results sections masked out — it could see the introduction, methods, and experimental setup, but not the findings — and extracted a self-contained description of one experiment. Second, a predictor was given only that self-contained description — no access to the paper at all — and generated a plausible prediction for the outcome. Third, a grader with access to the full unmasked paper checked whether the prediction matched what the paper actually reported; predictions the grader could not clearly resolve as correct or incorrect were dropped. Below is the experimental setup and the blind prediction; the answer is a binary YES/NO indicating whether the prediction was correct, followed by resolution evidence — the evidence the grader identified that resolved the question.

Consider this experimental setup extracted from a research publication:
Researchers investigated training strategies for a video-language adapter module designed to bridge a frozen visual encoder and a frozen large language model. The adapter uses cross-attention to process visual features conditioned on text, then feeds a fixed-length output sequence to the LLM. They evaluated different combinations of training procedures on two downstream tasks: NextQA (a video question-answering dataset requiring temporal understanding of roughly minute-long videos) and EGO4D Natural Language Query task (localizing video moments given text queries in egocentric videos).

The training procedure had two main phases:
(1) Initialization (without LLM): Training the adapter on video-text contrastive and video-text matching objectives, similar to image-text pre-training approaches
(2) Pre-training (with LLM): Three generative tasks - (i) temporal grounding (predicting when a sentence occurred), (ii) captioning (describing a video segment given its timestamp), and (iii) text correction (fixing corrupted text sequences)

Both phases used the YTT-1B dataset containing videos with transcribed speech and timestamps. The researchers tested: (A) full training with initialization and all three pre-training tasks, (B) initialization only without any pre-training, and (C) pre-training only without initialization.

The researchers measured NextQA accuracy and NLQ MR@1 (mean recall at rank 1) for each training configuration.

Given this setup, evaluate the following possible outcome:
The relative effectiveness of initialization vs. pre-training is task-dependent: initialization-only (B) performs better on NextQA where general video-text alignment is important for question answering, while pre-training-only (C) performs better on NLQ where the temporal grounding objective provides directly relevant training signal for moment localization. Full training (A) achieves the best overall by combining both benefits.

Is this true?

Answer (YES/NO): NO